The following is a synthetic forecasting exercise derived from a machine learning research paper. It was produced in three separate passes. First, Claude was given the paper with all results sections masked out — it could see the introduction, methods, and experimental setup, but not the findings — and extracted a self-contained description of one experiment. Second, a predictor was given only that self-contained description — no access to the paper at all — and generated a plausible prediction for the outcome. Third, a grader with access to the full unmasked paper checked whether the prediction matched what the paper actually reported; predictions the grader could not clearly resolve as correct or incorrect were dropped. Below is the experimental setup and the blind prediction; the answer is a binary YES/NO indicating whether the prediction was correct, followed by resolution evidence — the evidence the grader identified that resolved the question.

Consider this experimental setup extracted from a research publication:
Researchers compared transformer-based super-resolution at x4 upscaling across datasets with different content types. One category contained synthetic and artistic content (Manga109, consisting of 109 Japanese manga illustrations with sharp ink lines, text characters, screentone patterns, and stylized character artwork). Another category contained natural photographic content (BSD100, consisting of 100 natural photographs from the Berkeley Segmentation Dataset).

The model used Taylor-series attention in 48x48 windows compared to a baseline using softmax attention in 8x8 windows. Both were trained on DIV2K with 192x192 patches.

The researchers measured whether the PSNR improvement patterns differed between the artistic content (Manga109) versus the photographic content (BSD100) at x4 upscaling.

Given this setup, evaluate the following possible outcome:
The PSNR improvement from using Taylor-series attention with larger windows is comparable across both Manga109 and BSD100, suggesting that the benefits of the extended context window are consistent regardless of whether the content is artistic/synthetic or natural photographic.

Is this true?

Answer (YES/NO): NO